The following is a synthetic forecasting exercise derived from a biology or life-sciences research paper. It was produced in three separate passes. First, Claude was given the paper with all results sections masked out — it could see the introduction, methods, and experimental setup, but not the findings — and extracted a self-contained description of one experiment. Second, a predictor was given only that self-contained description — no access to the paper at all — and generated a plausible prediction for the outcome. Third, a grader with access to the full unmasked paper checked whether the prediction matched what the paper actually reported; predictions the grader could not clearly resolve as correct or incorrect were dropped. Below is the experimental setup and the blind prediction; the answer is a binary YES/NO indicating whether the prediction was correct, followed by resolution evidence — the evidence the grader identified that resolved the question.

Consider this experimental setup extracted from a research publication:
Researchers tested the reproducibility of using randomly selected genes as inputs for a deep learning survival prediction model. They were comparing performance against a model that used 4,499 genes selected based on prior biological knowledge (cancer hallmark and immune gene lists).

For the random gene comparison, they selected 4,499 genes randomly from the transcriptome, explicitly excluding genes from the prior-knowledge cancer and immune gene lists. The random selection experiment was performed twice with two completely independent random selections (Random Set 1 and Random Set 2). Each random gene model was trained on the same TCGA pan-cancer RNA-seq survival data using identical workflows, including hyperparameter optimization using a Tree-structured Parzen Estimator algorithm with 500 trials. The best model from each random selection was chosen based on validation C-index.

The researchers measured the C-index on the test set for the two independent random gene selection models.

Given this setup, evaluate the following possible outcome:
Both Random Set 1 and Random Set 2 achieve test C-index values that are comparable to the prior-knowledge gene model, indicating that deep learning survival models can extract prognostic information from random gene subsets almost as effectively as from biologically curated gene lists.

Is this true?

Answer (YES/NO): NO